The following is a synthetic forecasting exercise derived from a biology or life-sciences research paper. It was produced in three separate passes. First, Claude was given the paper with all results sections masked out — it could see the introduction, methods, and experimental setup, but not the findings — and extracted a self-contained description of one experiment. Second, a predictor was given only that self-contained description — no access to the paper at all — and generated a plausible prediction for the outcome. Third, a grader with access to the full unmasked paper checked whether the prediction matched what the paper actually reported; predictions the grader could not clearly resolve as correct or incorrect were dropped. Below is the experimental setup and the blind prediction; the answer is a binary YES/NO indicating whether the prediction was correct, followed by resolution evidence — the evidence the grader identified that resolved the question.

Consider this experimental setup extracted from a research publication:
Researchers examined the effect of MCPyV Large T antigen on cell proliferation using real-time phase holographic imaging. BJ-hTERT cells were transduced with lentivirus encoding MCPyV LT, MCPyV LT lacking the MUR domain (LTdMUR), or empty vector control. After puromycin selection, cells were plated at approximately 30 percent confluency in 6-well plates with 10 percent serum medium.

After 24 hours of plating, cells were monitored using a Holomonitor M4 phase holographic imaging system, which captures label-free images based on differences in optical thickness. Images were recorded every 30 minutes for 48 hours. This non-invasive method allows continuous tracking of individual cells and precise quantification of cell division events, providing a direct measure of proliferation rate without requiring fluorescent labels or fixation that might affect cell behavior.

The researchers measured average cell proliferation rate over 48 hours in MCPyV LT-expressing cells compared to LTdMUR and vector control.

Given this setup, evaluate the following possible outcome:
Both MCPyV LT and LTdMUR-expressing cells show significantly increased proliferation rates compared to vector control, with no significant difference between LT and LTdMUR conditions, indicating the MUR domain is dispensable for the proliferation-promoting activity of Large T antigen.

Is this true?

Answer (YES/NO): NO